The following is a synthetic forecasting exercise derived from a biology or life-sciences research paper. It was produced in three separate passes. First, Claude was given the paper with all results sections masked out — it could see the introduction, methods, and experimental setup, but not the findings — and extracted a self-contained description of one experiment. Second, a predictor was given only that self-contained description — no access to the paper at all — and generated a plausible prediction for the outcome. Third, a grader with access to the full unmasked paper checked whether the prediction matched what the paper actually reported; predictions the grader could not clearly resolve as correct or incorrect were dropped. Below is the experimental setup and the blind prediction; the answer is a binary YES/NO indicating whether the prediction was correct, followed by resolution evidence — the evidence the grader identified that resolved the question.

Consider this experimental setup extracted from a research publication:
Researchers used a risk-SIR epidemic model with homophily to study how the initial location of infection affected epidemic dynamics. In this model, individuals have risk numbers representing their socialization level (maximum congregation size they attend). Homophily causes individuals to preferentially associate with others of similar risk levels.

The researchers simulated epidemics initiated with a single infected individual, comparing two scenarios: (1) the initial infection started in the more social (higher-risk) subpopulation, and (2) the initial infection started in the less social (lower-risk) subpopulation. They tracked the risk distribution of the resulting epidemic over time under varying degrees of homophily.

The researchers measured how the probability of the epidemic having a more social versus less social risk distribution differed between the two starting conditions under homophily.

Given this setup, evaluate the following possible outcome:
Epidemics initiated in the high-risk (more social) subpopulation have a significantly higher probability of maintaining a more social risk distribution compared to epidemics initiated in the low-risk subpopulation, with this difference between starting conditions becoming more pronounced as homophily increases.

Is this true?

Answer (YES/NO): NO